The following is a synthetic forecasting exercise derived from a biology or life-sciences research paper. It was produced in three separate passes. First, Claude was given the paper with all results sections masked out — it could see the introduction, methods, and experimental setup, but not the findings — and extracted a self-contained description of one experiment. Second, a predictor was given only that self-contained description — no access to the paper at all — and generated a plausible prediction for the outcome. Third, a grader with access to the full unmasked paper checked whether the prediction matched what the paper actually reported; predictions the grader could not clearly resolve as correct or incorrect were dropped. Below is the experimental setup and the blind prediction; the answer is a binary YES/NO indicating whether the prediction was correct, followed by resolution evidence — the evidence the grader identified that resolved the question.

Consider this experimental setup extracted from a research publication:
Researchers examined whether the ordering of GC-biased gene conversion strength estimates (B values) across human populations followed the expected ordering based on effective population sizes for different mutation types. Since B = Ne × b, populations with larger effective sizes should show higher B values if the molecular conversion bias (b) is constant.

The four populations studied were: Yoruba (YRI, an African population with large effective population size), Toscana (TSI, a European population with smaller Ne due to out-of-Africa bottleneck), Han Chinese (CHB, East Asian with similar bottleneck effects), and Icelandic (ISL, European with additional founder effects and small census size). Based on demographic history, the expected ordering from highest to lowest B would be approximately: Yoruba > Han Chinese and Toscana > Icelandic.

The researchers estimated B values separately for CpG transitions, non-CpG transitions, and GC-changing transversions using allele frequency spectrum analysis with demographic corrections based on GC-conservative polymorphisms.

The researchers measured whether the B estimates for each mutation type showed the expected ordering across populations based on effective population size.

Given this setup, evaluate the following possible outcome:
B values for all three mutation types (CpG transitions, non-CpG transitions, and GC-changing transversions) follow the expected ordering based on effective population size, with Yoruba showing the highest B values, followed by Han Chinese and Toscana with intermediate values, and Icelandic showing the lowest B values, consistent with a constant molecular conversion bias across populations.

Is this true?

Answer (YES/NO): NO